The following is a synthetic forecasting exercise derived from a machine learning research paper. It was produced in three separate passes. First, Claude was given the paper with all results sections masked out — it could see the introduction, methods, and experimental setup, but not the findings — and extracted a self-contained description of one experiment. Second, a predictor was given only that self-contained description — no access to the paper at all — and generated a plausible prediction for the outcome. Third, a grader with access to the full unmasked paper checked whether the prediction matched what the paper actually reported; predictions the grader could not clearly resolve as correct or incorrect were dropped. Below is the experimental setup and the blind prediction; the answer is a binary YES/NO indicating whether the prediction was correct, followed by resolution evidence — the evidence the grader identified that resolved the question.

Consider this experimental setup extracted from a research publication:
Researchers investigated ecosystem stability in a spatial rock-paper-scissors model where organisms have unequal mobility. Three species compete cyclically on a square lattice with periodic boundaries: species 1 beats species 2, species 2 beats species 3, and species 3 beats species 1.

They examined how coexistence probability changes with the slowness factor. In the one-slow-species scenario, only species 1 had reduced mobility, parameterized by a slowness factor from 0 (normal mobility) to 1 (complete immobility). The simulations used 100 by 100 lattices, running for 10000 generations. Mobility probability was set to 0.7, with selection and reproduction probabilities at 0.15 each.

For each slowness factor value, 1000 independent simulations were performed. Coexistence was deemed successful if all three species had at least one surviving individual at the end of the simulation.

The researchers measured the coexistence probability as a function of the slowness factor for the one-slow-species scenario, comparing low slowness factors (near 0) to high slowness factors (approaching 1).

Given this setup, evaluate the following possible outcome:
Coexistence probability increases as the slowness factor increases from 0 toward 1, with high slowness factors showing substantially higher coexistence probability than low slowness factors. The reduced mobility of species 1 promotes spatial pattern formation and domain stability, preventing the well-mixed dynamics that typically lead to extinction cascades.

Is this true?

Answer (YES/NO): NO